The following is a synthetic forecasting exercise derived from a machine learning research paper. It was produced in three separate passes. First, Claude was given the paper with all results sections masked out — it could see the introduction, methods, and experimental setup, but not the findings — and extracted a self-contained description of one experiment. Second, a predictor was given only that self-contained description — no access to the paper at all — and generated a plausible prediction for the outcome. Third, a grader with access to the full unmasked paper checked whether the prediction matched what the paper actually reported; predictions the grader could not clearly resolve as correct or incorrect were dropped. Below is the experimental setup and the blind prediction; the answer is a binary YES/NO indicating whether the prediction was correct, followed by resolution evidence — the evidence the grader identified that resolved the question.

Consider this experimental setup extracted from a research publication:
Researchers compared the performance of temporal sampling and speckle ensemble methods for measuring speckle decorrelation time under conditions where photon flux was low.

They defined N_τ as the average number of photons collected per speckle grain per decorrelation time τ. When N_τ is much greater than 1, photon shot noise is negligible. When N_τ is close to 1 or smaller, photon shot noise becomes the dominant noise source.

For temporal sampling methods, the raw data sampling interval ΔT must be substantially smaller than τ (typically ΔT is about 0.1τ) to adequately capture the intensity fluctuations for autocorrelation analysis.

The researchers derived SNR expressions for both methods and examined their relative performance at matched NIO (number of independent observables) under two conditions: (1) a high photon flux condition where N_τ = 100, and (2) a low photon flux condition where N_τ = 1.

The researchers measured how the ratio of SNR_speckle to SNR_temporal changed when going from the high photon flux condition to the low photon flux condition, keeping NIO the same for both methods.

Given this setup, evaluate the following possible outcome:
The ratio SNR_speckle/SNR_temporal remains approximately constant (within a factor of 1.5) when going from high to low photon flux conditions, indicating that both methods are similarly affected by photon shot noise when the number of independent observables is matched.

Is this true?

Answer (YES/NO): NO